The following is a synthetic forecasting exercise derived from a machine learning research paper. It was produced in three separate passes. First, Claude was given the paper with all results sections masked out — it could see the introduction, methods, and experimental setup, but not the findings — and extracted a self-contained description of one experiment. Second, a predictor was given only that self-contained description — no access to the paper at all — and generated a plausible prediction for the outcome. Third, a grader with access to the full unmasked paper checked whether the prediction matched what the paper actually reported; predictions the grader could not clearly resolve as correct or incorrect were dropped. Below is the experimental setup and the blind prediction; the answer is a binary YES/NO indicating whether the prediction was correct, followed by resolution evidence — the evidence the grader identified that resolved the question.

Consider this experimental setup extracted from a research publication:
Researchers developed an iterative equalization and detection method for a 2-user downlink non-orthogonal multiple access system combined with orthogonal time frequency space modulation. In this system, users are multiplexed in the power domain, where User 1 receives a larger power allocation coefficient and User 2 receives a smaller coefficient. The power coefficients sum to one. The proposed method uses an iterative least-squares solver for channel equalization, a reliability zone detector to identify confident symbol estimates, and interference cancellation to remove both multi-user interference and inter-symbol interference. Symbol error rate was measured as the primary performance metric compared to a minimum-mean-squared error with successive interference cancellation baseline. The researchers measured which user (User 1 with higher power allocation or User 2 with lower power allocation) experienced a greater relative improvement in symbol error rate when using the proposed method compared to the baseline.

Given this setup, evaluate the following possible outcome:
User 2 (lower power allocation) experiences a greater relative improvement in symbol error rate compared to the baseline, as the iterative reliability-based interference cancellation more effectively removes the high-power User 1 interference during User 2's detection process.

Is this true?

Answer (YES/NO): YES